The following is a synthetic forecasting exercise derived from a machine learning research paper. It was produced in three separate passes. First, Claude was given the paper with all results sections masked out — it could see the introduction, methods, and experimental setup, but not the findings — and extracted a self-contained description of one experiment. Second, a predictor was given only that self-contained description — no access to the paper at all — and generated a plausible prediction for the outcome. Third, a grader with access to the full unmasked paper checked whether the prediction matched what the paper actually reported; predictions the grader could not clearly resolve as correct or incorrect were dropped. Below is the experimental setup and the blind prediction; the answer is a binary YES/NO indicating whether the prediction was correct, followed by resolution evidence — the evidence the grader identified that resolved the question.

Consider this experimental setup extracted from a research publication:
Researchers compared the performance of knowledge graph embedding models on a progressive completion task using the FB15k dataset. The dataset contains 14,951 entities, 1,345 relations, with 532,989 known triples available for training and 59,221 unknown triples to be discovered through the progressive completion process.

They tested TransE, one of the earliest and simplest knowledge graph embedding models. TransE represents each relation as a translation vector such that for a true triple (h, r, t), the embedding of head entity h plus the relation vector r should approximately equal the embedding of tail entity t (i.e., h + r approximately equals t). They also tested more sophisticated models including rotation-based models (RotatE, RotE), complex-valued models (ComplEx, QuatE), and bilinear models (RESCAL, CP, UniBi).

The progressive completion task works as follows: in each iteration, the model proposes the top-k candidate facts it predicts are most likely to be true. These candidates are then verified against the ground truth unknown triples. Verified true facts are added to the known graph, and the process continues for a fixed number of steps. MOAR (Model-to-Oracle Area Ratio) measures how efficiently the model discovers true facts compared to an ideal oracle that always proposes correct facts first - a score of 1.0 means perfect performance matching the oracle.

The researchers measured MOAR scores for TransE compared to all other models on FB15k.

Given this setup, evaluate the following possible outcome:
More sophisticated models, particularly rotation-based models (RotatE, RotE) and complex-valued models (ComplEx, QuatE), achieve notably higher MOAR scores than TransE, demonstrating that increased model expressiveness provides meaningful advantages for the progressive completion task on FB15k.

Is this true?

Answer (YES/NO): YES